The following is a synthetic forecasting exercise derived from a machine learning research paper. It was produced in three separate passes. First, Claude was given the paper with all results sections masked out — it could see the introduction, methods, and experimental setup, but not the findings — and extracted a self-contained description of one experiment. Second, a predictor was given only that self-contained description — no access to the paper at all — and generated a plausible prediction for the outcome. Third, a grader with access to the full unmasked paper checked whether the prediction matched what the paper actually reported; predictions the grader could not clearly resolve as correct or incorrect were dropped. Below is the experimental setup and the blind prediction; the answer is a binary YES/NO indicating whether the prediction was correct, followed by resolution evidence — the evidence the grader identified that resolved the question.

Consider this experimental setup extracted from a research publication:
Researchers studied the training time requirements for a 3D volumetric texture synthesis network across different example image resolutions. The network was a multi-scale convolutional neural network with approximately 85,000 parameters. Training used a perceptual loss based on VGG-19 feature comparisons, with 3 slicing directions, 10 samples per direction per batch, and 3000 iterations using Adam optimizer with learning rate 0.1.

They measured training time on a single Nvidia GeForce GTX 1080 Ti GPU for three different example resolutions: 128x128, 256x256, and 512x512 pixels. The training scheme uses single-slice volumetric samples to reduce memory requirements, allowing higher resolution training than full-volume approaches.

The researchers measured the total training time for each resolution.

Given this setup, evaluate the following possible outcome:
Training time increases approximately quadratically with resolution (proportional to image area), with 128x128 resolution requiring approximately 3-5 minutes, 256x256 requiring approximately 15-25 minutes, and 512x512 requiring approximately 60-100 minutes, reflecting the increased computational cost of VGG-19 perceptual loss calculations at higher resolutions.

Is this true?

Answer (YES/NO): NO